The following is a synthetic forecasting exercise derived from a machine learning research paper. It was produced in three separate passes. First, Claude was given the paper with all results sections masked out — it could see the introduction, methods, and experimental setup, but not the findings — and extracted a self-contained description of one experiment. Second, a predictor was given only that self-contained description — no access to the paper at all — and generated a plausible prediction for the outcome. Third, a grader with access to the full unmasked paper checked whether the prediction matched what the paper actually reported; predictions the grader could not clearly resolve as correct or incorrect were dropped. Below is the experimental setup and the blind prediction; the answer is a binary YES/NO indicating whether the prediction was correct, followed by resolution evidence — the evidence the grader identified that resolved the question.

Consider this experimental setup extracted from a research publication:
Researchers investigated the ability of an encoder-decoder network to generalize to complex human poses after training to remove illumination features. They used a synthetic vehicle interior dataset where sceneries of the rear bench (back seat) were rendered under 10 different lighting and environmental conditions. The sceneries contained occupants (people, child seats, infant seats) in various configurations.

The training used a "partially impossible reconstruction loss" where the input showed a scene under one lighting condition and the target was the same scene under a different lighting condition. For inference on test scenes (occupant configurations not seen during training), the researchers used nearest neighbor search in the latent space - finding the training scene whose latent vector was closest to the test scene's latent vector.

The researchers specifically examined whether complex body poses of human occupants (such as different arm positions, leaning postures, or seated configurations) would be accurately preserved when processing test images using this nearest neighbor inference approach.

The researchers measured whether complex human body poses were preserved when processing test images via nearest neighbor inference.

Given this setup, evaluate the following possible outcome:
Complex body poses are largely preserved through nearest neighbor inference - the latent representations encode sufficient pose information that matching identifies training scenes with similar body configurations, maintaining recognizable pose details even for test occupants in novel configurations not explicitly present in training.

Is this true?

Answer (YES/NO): NO